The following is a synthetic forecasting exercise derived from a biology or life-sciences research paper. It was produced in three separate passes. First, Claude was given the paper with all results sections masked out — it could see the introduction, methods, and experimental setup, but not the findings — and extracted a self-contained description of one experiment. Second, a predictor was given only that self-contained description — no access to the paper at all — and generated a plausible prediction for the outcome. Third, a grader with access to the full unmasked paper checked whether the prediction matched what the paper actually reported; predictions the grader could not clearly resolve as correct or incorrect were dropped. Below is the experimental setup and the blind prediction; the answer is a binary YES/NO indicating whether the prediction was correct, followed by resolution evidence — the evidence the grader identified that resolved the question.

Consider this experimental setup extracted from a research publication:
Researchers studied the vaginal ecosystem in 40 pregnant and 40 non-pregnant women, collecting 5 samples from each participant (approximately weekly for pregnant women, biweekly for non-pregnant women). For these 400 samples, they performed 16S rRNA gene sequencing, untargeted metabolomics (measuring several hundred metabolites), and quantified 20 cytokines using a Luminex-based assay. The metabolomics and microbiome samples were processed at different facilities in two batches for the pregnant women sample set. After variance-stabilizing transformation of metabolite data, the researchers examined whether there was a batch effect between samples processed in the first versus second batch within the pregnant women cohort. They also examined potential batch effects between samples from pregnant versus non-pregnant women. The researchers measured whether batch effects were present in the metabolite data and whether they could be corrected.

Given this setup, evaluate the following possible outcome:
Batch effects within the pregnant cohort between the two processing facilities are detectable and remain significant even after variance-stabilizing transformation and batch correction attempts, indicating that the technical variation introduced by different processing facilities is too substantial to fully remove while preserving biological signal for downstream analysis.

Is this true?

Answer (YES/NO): NO